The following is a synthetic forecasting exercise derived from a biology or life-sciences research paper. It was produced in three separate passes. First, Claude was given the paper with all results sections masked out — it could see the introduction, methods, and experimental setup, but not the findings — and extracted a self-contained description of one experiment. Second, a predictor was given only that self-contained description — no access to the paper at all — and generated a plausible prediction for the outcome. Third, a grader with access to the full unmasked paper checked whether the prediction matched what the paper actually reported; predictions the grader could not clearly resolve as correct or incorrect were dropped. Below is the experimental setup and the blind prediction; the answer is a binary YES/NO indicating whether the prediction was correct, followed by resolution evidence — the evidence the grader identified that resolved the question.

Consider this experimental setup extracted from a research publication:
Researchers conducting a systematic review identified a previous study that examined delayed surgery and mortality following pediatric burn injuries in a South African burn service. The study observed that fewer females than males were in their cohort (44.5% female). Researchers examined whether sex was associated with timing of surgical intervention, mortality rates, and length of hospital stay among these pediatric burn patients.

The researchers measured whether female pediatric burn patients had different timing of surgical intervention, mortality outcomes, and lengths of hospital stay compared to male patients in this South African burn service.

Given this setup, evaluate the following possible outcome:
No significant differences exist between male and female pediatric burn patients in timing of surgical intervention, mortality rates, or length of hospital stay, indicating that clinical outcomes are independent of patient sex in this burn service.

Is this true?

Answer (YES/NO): NO